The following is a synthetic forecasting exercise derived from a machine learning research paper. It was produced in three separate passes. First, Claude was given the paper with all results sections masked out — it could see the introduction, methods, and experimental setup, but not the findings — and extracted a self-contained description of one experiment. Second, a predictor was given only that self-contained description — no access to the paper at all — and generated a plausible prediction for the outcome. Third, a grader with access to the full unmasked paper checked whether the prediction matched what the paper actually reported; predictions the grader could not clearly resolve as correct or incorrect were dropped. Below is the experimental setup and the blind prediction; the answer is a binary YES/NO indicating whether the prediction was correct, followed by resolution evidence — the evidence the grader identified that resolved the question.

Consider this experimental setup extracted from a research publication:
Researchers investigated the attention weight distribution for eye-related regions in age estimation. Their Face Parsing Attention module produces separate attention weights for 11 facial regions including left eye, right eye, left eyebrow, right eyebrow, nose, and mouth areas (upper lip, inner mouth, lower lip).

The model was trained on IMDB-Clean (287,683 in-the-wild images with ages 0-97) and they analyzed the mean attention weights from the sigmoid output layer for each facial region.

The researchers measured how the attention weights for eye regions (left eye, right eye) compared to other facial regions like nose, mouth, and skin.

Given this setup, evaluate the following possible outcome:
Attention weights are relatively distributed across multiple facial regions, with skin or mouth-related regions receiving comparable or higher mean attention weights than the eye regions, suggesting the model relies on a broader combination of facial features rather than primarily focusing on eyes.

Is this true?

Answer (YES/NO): NO